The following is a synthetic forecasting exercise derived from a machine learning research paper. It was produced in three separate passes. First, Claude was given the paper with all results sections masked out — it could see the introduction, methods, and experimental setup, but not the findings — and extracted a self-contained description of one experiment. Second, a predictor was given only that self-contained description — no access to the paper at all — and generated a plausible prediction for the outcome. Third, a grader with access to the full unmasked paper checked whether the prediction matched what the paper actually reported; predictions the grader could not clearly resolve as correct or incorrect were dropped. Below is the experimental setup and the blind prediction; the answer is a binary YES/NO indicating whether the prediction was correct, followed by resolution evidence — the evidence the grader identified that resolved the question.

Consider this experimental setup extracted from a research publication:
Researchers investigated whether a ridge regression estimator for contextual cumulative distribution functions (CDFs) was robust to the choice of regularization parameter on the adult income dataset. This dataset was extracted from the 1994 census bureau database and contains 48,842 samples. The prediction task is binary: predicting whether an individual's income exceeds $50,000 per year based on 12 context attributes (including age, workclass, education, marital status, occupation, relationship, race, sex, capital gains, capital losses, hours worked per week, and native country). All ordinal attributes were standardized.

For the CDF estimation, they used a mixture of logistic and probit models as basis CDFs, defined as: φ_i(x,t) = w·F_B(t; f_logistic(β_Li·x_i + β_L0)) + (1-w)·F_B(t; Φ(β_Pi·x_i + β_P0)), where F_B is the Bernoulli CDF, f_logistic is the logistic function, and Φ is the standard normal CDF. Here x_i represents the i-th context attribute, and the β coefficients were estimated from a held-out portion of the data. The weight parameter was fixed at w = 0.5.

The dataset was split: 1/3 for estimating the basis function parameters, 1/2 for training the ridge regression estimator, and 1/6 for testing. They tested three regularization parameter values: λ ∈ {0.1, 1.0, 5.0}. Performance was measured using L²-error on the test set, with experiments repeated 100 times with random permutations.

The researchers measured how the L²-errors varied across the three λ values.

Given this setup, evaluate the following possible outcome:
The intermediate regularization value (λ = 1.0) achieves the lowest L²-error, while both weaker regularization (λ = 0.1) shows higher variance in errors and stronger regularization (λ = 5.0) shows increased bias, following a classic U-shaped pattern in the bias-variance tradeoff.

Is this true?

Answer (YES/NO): NO